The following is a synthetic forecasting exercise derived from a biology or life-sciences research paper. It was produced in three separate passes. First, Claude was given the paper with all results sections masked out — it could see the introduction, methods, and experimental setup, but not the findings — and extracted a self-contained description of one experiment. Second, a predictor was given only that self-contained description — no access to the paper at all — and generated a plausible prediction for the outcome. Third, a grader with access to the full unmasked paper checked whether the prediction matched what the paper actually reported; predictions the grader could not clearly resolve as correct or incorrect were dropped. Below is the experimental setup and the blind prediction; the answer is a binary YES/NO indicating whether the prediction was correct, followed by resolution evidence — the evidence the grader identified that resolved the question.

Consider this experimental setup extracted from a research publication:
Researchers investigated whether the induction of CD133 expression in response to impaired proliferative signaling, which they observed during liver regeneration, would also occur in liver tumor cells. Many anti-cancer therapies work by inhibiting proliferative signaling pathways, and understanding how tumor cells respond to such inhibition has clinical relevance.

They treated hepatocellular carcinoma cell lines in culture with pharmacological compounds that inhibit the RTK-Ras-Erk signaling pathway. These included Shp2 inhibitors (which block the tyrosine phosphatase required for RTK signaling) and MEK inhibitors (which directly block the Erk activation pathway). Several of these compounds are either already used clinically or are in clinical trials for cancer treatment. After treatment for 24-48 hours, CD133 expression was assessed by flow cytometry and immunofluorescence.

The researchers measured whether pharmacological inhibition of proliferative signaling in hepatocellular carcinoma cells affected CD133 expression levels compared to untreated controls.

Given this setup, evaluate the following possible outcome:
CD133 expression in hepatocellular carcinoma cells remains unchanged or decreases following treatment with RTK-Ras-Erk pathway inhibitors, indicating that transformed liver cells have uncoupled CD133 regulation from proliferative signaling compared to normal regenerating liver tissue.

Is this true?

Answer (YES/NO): NO